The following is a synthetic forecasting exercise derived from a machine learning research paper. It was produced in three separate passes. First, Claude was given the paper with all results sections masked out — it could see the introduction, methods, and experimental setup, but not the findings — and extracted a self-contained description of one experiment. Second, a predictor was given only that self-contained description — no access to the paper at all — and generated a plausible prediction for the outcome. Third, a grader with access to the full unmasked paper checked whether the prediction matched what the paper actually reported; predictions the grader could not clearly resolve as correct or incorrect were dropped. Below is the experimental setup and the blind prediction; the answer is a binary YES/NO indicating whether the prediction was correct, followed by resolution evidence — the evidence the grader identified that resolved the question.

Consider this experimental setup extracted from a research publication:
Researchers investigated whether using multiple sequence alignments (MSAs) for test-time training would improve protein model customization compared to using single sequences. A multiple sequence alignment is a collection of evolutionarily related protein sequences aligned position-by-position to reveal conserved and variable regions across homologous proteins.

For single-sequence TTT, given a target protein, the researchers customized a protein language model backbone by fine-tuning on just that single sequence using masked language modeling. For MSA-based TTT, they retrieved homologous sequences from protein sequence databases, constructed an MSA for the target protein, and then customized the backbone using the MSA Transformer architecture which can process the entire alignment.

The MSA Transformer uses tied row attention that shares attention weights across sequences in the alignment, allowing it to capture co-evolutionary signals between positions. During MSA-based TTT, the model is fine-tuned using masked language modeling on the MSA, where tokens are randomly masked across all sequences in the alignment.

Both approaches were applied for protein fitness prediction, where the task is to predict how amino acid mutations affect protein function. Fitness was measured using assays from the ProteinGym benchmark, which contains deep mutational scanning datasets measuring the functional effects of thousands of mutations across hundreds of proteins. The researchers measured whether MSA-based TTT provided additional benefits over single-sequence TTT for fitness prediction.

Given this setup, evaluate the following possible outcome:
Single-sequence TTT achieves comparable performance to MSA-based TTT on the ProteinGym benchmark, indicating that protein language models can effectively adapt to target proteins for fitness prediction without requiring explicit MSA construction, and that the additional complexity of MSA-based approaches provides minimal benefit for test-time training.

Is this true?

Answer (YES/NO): NO